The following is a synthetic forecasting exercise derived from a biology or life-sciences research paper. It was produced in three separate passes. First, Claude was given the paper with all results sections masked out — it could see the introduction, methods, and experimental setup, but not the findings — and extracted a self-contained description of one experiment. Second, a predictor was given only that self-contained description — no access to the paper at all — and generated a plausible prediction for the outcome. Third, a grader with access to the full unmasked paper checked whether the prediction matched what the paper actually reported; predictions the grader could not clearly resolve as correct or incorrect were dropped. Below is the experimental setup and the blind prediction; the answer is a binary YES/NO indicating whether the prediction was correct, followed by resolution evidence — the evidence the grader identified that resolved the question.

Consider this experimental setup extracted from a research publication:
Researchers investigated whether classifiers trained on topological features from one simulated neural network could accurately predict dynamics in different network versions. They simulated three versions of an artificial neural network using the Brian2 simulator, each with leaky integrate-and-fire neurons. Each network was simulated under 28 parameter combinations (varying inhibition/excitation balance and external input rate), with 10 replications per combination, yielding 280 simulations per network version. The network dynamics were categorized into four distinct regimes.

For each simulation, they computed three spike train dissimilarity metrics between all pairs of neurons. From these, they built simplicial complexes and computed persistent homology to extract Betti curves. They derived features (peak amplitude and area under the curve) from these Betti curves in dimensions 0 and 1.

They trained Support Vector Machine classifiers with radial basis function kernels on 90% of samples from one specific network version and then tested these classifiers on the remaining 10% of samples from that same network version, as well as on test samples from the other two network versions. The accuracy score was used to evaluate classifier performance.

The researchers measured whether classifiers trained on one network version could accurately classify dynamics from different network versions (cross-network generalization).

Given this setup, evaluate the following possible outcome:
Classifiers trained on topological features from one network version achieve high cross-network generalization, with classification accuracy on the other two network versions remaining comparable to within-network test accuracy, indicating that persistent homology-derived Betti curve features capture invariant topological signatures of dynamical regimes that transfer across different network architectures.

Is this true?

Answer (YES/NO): YES